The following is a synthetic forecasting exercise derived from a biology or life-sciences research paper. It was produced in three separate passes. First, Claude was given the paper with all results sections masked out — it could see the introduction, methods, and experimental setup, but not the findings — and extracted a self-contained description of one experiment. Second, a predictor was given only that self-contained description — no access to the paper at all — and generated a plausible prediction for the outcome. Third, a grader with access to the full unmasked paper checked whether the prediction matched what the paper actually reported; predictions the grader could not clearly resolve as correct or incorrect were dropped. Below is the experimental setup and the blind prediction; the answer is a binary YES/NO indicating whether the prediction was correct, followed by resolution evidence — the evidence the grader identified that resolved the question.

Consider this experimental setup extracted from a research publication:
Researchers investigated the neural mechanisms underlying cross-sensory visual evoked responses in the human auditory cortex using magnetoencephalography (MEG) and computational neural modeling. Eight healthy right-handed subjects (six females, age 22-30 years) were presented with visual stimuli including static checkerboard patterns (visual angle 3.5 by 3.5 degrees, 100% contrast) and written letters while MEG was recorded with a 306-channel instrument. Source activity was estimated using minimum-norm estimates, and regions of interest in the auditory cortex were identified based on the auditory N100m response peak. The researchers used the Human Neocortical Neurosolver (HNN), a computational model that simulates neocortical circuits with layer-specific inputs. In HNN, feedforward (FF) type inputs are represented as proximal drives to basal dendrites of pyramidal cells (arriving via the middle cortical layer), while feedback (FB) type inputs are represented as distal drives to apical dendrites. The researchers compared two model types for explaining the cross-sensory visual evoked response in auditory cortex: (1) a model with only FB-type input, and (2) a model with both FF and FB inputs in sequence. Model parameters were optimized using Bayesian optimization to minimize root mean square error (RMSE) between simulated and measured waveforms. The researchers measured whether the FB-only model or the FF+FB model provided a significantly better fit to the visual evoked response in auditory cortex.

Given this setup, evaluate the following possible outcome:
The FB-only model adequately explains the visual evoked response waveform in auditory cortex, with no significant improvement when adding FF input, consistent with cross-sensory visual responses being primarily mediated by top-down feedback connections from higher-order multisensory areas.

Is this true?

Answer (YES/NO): YES